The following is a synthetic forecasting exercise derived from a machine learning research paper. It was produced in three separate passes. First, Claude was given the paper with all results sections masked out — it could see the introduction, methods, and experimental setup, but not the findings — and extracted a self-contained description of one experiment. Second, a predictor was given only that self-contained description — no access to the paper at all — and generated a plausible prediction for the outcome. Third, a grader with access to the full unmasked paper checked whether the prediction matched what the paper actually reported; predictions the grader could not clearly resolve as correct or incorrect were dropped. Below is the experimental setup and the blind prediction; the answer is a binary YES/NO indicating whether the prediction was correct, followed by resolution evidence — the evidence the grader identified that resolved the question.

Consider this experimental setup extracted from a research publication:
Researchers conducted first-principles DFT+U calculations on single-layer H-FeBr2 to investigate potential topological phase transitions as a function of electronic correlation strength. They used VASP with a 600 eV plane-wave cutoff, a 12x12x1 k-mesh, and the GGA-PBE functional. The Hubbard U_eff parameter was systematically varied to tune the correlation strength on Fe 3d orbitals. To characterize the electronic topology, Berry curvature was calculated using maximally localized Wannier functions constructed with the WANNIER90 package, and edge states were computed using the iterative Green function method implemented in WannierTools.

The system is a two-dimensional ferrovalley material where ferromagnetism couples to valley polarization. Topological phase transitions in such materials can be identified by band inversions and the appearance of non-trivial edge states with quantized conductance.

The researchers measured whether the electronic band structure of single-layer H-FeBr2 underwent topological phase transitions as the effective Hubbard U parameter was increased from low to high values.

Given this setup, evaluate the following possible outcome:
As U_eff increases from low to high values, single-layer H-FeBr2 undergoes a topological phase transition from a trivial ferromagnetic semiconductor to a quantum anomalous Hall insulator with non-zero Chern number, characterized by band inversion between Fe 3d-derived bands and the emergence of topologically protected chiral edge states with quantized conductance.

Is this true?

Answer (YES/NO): YES